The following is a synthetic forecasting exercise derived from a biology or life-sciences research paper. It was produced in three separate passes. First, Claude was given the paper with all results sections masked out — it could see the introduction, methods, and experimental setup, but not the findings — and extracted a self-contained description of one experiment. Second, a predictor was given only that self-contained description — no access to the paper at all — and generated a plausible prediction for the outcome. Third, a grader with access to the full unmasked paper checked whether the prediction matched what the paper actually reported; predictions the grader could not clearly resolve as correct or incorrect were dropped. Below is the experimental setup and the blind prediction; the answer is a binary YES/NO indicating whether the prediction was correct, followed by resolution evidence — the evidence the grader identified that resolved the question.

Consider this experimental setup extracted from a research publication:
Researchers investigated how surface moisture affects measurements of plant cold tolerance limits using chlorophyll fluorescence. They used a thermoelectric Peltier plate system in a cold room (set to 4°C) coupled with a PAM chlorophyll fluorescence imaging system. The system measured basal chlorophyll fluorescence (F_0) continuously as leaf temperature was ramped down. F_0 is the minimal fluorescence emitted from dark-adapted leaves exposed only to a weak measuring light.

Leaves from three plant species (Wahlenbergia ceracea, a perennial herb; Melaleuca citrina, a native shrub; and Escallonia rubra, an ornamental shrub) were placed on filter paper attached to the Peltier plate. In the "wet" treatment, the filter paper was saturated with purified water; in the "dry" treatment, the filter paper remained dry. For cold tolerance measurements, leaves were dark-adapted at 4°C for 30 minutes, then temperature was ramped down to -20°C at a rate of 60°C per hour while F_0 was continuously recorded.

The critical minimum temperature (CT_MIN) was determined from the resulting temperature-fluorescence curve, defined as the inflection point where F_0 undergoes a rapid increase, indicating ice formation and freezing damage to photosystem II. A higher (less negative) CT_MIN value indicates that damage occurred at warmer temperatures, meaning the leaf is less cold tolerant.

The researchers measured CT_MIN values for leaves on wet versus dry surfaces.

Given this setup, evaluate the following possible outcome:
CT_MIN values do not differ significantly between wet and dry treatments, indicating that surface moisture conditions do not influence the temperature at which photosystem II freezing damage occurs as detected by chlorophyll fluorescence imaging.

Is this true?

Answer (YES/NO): NO